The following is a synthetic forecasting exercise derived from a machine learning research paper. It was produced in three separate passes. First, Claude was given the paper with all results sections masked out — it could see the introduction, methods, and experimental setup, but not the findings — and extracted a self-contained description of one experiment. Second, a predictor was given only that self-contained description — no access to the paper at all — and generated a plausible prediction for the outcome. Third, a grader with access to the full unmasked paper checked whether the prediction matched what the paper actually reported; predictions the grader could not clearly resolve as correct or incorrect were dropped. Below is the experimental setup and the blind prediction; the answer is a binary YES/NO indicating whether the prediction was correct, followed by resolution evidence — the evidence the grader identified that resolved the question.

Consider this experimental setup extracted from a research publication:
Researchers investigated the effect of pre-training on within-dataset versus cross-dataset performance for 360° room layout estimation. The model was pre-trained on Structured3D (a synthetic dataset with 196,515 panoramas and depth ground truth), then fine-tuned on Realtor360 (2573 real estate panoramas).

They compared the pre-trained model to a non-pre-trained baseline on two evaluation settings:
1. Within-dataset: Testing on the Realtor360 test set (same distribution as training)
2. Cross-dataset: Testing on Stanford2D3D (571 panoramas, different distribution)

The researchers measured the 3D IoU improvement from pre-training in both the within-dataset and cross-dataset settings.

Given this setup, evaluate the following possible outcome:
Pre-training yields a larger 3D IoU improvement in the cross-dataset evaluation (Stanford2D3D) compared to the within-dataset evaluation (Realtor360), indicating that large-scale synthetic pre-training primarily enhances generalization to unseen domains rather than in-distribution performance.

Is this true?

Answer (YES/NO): NO